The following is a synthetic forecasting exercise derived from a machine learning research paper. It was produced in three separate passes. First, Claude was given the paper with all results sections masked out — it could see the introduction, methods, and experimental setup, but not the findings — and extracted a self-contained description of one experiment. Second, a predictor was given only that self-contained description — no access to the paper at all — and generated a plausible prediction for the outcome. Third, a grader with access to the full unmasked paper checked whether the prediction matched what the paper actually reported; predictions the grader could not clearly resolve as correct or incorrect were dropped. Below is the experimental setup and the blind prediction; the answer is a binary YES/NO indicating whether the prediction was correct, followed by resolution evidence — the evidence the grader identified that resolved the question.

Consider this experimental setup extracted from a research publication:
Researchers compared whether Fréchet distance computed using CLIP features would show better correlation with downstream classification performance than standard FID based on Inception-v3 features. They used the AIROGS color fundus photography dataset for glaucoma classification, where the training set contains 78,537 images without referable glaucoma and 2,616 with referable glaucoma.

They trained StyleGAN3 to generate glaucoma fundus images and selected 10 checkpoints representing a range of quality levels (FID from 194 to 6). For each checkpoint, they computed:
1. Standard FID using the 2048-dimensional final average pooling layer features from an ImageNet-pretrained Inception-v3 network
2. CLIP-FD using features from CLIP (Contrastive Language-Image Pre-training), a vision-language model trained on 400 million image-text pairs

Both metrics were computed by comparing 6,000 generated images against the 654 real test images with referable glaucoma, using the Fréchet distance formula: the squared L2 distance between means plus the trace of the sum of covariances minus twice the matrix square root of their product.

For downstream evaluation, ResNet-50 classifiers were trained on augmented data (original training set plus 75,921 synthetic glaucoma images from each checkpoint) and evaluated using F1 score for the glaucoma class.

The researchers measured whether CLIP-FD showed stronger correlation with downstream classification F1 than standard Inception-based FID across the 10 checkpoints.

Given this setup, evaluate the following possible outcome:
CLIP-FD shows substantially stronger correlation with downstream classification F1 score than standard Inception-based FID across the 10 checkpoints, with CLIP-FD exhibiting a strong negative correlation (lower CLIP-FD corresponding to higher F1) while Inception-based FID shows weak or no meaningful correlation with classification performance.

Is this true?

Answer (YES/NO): NO